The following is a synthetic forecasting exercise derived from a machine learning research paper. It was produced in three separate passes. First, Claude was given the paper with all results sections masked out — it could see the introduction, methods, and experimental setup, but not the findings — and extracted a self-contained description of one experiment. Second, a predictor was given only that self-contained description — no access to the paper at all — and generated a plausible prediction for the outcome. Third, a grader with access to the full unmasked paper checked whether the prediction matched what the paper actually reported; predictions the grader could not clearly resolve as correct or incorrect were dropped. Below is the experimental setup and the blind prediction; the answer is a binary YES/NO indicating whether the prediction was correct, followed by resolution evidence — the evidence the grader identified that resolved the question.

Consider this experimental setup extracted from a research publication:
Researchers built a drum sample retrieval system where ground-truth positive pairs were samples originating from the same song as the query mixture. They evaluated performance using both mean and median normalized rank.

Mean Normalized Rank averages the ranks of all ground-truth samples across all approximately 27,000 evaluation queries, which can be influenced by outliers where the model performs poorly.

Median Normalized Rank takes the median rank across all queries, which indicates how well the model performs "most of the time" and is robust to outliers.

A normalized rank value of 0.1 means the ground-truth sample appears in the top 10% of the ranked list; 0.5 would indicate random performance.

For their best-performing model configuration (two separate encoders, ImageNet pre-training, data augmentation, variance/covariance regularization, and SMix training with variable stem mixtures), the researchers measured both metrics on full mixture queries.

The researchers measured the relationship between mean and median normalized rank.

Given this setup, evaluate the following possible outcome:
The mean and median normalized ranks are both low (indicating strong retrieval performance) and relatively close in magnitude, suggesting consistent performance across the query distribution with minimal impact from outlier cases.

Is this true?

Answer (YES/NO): NO